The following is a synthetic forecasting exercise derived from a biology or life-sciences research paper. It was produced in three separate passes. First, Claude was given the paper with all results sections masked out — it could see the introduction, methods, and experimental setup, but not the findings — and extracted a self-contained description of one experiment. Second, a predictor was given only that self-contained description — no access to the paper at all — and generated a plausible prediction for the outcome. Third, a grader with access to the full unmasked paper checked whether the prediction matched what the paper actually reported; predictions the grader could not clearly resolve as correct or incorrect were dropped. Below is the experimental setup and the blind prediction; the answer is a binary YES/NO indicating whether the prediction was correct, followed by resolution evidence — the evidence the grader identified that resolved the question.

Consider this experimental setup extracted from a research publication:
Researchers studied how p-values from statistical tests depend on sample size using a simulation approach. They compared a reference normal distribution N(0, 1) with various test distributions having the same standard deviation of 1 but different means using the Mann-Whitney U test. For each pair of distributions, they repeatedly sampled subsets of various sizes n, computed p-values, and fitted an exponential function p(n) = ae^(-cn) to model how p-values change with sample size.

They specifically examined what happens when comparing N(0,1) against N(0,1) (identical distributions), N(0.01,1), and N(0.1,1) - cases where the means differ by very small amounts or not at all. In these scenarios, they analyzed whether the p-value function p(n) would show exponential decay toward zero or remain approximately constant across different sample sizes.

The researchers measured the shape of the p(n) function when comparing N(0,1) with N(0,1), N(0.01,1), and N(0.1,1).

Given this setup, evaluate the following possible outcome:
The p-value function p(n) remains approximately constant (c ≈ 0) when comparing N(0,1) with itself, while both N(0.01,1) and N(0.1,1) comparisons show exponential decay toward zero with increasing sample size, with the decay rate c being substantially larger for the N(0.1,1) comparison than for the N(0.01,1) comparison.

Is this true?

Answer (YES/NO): NO